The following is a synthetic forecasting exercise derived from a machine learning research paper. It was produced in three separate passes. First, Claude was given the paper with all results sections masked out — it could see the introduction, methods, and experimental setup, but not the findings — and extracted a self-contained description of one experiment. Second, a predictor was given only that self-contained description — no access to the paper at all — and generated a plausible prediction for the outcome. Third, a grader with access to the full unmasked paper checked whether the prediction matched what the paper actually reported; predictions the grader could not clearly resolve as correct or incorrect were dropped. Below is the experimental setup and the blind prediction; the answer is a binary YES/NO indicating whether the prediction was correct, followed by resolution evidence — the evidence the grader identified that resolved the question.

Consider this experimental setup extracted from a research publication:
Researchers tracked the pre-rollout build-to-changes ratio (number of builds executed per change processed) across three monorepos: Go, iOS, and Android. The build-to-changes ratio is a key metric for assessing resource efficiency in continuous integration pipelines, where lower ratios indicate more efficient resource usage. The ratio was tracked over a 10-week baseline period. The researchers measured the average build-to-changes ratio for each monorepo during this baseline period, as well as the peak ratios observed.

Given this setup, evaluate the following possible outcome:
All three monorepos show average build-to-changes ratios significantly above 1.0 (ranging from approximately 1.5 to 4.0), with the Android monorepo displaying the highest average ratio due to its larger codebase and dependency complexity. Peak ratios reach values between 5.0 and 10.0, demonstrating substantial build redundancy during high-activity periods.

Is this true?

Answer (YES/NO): NO